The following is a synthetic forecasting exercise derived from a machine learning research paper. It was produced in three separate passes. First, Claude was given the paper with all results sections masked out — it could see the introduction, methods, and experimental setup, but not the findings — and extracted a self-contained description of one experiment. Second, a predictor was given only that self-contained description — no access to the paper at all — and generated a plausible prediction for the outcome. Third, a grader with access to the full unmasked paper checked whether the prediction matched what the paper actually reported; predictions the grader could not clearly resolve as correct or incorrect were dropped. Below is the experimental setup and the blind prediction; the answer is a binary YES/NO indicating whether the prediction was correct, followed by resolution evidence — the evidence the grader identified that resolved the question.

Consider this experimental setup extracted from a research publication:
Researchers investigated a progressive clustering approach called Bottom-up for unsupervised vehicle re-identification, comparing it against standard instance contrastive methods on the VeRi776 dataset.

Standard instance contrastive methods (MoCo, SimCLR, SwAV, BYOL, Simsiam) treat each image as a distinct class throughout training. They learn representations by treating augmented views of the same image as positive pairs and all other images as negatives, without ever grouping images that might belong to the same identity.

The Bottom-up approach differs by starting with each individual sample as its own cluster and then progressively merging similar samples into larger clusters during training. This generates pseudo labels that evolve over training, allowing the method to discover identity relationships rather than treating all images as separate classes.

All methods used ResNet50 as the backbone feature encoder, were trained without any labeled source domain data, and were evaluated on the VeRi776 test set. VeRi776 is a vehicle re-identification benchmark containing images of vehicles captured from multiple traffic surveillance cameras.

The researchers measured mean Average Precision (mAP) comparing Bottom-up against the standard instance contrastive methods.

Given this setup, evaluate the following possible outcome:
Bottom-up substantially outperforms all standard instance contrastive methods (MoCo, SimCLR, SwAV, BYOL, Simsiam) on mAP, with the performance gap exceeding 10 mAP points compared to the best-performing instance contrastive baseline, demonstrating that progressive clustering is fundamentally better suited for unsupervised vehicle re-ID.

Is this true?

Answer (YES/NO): YES